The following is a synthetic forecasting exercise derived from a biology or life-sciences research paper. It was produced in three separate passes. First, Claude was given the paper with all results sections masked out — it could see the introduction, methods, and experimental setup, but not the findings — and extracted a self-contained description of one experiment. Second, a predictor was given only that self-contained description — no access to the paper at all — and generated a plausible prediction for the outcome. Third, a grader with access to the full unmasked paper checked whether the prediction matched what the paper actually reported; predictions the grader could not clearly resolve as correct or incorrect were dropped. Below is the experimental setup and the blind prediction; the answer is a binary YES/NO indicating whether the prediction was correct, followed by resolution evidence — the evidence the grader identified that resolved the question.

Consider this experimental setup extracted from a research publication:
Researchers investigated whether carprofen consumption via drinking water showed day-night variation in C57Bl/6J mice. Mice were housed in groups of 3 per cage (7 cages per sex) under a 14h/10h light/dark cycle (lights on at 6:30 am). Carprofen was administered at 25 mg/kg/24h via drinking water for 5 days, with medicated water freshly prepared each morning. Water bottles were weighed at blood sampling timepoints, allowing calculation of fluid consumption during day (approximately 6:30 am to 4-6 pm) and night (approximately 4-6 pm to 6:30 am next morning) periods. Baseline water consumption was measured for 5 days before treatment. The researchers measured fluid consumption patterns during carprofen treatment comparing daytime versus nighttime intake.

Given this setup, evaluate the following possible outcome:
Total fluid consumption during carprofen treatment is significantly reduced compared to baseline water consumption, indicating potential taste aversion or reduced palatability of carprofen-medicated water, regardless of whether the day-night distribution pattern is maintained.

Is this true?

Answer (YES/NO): NO